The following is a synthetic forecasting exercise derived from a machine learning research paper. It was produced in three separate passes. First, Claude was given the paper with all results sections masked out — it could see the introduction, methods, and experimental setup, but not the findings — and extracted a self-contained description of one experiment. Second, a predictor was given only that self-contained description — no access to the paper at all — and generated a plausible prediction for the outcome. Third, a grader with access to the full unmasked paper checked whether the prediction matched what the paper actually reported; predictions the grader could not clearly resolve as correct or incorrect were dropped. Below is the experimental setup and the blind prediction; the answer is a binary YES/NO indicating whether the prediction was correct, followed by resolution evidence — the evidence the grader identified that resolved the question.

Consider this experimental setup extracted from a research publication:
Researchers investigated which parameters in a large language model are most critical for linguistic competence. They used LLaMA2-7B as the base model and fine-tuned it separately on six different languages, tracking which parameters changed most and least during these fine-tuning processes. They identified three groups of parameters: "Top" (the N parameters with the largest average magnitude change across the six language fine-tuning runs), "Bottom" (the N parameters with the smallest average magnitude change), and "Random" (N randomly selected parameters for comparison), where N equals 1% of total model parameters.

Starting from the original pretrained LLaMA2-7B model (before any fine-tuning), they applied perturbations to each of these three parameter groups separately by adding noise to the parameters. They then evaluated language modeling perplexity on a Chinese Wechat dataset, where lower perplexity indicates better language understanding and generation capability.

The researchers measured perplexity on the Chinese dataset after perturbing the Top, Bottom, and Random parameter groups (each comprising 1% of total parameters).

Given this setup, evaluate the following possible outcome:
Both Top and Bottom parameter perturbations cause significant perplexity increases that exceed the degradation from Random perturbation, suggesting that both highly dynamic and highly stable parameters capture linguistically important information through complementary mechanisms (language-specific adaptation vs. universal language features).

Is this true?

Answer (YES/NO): NO